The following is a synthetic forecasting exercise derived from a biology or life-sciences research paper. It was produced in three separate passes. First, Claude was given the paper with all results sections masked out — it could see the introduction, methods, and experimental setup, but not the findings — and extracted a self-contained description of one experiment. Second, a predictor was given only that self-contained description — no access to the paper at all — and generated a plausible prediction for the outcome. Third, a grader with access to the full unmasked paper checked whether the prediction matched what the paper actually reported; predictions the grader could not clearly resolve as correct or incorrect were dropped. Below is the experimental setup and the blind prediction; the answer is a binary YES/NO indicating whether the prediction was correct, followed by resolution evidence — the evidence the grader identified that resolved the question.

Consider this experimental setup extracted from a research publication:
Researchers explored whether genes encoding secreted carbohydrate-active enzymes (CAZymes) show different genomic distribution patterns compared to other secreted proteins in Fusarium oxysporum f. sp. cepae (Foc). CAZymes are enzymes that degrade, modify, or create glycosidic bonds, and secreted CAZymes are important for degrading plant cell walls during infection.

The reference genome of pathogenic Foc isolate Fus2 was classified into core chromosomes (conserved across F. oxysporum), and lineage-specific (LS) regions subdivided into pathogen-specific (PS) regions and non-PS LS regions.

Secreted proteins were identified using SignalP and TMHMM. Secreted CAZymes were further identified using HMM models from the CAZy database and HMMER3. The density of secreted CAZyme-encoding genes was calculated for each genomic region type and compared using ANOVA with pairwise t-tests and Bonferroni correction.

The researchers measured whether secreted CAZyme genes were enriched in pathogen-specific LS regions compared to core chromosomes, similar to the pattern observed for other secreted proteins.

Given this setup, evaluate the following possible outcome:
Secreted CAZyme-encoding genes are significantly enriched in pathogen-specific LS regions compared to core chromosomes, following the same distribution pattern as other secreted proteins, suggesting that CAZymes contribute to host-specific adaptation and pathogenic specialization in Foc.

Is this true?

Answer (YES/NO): NO